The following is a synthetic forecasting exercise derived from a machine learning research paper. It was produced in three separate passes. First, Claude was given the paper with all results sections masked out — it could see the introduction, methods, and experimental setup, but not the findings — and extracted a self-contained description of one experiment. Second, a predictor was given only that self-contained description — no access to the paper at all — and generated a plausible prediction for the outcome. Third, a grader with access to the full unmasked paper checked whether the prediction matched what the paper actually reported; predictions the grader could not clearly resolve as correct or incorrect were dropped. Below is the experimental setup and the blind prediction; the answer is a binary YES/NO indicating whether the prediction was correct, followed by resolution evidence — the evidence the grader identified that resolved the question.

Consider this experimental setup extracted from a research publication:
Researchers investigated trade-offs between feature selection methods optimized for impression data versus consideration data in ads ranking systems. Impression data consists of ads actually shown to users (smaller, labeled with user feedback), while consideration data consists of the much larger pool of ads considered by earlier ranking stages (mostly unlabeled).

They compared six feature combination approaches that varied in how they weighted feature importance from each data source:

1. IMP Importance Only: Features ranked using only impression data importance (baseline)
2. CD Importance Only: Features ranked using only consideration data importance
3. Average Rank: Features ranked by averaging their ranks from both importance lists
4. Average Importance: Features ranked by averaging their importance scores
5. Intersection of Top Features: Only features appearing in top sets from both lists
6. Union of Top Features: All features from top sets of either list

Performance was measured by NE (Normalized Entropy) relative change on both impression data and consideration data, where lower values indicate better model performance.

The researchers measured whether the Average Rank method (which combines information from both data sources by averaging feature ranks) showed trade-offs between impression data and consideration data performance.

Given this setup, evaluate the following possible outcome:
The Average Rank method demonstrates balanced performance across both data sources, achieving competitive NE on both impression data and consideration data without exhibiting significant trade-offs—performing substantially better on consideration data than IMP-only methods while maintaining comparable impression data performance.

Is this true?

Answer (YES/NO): NO